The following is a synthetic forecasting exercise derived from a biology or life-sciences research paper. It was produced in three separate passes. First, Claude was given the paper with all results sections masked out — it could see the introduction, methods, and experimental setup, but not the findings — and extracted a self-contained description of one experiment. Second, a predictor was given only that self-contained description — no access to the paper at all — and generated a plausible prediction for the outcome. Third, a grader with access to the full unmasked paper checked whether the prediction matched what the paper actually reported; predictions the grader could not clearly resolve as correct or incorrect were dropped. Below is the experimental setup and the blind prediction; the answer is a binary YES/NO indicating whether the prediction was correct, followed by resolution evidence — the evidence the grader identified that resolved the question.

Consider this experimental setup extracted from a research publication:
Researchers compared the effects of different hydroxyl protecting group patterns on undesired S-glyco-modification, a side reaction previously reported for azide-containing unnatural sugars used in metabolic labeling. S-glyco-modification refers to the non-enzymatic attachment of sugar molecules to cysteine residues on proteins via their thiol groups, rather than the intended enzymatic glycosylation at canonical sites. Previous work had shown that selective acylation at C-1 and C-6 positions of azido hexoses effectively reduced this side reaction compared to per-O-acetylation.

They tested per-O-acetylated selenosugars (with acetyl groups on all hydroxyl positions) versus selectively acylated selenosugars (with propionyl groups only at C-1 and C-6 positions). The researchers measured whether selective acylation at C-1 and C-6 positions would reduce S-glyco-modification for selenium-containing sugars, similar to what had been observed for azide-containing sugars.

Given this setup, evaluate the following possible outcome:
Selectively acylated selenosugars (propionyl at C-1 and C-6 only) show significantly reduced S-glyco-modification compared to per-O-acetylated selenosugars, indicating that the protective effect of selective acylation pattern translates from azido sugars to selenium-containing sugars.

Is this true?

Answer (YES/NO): YES